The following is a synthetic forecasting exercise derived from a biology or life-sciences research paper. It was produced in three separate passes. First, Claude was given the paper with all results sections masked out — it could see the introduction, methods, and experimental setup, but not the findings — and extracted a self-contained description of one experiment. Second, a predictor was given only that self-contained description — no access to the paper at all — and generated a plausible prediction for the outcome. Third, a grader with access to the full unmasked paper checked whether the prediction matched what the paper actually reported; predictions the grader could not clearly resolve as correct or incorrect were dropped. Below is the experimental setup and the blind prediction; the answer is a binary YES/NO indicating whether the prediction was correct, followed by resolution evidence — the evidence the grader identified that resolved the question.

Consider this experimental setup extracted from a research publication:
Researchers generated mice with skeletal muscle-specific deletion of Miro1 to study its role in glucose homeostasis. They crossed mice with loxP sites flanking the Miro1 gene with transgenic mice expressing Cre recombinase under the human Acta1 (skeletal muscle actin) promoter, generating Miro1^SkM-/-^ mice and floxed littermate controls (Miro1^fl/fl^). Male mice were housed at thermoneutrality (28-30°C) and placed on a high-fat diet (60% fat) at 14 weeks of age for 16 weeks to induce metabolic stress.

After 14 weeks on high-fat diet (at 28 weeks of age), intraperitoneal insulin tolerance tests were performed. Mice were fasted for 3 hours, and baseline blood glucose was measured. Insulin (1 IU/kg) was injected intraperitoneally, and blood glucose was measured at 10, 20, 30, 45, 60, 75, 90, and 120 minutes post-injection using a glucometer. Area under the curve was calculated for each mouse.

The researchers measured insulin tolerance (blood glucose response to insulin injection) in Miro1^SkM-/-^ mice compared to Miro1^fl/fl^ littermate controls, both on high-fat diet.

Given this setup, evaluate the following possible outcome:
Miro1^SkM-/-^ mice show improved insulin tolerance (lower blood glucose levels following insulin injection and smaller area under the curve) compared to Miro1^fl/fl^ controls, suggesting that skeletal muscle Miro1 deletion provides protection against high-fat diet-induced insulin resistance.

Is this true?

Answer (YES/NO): YES